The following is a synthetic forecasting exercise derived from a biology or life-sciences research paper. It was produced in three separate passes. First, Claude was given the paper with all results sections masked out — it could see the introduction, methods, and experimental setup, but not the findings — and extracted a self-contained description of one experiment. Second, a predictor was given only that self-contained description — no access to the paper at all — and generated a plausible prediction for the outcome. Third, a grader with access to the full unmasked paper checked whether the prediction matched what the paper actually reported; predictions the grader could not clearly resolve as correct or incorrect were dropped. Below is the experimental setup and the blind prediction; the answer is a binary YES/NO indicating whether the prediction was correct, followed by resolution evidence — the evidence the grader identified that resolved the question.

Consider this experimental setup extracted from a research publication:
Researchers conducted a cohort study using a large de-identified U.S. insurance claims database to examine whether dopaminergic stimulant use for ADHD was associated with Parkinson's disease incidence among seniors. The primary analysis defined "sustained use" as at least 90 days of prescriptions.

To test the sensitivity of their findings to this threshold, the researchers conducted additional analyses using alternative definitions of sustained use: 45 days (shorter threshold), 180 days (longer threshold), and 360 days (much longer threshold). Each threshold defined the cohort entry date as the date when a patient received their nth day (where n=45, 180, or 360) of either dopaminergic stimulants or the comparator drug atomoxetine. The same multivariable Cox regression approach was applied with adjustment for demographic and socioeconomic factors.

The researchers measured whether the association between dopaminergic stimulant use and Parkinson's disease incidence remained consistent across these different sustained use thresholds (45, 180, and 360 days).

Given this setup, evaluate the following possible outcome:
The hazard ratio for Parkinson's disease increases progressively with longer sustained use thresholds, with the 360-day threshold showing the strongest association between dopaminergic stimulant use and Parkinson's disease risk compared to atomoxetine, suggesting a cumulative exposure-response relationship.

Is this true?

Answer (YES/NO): NO